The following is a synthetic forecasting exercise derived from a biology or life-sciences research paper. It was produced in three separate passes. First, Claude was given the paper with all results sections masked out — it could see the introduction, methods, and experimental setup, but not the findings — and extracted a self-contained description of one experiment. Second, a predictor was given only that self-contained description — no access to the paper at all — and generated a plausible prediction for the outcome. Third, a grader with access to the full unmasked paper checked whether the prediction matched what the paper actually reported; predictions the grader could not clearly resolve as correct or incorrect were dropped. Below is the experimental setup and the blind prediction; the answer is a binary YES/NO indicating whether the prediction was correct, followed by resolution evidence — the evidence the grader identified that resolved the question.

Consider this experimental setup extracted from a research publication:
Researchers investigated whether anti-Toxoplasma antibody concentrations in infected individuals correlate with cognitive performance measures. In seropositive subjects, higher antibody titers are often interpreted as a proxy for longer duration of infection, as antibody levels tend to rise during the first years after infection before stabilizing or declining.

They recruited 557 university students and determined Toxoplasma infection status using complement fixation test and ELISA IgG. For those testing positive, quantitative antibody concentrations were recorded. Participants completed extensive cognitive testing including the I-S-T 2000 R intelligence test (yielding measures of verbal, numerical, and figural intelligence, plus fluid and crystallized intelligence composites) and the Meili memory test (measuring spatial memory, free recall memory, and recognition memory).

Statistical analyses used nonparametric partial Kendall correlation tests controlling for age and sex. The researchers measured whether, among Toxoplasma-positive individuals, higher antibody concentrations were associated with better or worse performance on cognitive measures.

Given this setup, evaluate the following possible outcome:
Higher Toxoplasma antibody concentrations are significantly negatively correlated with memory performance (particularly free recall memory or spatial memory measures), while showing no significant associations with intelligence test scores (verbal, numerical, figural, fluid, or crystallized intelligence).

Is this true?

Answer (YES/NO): NO